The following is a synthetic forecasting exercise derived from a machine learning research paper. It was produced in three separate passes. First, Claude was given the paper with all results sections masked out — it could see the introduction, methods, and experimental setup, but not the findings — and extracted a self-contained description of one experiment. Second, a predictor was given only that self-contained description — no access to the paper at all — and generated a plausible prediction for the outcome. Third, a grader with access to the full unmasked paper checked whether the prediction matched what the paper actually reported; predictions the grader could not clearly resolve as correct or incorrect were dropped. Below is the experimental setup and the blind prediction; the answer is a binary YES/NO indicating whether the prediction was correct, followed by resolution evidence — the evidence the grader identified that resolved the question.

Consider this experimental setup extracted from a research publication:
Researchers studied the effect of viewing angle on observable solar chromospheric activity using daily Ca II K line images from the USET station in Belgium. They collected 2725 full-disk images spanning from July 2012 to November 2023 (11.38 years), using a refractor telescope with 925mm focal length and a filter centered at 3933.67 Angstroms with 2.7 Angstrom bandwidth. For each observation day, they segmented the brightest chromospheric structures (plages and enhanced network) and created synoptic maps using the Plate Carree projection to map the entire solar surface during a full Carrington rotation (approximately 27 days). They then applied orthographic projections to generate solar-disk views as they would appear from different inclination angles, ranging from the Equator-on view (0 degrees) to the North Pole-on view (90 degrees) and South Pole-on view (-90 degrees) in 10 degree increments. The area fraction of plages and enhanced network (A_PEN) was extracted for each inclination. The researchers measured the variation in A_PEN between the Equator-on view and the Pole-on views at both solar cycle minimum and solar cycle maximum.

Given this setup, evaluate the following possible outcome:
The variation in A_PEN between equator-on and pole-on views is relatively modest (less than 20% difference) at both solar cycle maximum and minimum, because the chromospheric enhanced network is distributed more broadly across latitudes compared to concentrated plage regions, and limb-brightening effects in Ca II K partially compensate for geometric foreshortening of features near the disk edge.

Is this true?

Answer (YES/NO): NO